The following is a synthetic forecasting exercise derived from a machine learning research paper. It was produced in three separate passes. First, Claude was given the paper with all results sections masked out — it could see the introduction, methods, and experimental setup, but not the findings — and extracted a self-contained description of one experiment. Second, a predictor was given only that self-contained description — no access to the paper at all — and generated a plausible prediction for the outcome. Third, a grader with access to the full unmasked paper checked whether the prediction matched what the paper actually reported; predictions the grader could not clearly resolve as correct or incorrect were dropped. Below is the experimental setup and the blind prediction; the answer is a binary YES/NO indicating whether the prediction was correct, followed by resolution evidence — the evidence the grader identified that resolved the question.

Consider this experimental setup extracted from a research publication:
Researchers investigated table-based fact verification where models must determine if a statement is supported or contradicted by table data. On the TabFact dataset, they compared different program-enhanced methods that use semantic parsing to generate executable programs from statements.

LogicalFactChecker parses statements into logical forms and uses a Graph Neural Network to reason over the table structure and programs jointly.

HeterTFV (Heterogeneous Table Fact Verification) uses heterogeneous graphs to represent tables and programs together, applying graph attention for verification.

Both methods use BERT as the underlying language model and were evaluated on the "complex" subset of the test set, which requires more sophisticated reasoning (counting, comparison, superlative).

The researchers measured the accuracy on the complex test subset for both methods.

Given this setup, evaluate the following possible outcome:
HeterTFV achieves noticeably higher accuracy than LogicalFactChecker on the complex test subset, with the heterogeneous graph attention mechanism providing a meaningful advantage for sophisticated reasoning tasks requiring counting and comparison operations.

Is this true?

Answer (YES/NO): NO